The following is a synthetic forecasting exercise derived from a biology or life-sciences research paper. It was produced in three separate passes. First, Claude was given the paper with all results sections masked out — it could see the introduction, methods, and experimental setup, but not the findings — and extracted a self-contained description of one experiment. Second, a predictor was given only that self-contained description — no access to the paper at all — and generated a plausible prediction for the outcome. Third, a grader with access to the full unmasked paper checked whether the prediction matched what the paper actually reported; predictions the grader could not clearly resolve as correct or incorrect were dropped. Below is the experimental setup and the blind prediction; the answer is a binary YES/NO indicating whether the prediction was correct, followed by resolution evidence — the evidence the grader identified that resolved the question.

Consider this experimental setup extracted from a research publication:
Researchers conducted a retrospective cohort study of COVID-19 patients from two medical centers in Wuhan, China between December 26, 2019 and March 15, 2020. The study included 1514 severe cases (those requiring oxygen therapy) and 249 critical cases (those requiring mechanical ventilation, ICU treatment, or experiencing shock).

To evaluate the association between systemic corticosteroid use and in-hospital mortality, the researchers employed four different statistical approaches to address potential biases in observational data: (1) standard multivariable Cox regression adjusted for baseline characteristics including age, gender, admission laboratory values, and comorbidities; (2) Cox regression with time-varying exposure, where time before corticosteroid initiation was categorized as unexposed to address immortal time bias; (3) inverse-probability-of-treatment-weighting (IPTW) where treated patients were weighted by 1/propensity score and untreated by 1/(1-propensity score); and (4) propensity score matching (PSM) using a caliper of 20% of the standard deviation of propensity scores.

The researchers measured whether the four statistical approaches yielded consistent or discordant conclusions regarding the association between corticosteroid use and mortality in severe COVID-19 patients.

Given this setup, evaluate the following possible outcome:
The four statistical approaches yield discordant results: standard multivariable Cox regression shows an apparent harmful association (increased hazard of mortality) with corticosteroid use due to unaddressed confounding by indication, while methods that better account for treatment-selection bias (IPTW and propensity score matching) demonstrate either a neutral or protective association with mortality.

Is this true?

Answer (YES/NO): NO